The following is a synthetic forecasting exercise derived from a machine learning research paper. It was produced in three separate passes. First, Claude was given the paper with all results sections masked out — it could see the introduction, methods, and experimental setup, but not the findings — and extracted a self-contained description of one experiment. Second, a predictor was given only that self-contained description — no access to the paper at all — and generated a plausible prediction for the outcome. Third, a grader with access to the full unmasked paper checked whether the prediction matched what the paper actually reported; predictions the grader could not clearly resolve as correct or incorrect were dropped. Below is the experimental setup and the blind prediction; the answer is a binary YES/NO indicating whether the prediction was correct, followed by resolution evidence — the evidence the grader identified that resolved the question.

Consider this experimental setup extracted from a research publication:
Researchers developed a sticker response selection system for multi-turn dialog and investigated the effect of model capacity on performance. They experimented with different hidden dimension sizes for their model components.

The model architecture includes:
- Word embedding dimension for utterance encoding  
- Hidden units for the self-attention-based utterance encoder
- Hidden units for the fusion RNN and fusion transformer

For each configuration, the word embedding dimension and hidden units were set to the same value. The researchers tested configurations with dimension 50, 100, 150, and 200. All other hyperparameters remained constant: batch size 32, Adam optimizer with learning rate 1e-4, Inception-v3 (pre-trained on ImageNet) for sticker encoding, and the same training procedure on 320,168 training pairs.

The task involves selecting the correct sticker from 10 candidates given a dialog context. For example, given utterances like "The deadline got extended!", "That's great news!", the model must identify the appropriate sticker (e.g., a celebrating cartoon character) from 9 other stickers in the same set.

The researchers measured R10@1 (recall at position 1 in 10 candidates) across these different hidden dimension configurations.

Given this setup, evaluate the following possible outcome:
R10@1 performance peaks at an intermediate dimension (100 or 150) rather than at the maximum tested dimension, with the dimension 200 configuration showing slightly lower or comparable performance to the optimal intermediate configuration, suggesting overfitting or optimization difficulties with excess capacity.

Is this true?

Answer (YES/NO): YES